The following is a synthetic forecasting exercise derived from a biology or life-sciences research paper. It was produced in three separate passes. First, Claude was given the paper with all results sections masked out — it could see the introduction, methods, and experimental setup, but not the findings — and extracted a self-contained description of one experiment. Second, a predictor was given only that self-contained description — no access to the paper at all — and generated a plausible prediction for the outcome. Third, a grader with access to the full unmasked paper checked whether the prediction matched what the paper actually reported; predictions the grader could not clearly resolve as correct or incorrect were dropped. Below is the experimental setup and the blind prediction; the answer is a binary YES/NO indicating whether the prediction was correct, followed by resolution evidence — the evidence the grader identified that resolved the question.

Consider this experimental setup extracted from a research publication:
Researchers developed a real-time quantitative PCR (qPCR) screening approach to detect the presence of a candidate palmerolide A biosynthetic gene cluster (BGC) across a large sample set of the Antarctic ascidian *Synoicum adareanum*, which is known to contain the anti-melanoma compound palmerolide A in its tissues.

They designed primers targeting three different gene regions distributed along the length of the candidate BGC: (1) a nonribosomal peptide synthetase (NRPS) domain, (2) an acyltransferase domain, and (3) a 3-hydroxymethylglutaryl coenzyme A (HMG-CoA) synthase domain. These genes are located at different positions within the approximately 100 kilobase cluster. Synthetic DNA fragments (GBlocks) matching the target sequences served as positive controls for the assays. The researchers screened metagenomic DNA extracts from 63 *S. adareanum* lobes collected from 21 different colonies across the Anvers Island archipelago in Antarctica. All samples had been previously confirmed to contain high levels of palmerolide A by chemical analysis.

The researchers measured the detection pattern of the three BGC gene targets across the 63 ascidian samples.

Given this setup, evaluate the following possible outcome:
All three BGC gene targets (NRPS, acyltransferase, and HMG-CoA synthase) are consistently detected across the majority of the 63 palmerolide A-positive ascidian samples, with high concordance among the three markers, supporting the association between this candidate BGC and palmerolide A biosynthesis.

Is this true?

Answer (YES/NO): YES